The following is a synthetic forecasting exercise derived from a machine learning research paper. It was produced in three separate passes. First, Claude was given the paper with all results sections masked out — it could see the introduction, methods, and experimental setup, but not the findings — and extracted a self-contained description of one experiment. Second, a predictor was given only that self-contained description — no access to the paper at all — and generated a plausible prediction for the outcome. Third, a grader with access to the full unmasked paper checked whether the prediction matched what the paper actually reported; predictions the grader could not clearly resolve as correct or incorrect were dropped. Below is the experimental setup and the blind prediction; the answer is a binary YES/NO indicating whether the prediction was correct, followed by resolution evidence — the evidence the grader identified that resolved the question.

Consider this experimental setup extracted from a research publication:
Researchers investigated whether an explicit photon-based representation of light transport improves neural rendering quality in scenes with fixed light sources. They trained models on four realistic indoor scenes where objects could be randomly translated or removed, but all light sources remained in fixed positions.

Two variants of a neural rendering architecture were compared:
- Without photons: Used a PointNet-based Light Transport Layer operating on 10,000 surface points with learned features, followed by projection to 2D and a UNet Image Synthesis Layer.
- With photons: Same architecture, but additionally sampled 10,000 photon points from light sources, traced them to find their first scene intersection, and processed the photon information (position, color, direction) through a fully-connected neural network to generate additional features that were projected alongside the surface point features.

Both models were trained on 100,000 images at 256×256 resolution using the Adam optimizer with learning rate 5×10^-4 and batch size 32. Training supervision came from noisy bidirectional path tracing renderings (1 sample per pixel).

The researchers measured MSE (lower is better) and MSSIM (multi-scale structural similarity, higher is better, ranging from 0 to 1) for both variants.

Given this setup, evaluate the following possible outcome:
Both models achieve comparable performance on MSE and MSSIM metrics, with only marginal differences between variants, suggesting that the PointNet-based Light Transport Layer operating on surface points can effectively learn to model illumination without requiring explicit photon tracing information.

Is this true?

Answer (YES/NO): NO